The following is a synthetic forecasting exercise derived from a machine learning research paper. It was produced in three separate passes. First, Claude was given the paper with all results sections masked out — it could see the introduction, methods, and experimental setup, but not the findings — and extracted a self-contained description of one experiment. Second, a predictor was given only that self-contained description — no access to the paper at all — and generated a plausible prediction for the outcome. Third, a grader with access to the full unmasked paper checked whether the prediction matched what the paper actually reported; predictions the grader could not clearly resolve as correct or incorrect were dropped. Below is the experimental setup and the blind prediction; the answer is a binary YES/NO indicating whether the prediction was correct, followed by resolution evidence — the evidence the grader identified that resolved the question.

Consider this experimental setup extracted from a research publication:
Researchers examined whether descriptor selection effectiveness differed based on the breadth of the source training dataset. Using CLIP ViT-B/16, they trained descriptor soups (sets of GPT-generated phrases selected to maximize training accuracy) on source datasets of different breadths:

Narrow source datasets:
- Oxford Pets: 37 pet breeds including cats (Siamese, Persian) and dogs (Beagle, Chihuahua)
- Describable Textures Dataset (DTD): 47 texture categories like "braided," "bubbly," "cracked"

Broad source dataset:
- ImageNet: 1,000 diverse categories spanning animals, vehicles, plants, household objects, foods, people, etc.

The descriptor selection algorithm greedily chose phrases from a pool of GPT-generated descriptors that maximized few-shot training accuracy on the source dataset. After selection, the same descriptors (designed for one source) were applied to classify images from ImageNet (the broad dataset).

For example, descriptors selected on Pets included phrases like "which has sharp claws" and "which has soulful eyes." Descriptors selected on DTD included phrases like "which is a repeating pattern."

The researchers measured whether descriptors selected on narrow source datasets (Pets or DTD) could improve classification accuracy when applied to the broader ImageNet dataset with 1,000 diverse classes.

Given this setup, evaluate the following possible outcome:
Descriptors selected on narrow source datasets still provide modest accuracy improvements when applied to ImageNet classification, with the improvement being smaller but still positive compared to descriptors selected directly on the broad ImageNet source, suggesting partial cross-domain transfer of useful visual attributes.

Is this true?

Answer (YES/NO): NO